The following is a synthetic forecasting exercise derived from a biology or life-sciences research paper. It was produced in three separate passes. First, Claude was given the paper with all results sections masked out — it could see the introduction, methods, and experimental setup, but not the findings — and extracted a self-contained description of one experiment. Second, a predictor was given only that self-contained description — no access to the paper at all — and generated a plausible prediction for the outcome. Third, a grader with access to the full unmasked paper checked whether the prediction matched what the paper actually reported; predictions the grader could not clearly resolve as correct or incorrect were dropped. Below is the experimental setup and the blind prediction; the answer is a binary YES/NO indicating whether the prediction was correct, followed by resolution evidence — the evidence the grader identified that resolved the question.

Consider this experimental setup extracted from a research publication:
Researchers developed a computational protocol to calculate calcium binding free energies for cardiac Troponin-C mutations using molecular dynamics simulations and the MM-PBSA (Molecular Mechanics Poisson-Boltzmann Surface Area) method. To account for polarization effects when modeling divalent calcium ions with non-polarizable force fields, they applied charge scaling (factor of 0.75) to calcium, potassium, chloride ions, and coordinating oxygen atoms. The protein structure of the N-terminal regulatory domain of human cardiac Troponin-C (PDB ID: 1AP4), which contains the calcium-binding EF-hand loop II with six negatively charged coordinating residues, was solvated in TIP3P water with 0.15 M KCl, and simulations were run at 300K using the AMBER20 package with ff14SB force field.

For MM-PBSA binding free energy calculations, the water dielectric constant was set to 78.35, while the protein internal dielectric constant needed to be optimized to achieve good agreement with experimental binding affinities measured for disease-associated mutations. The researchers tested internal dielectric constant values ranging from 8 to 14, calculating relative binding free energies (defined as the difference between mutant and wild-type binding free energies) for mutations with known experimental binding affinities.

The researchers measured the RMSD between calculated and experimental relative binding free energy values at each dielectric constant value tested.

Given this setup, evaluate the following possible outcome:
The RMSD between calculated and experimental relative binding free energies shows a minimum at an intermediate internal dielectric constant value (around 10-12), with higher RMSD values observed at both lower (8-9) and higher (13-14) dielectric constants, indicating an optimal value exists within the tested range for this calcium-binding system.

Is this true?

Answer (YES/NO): YES